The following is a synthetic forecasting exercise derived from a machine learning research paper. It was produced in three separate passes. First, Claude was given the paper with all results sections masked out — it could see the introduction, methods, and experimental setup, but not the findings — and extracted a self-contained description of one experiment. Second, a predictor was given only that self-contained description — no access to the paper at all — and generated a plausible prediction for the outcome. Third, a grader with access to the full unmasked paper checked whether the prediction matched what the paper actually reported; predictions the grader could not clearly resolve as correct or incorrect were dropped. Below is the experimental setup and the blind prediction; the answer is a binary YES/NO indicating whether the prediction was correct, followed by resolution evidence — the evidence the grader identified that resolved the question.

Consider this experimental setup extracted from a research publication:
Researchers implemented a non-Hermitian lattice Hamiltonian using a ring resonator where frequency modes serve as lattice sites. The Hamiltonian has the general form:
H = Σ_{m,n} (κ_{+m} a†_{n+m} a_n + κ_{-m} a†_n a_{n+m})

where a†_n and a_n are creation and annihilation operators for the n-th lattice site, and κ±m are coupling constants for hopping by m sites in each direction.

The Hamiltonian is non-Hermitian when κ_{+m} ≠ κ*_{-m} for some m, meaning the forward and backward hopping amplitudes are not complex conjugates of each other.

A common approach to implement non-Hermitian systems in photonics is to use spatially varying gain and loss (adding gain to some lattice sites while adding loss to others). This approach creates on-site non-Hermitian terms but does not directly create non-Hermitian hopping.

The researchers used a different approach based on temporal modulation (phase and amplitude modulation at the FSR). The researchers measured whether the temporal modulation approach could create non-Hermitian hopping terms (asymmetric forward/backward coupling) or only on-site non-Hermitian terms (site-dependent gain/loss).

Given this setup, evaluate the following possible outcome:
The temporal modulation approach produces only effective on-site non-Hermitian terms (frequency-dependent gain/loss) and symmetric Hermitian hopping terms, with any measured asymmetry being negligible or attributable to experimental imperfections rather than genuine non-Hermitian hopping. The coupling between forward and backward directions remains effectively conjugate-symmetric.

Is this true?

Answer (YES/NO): NO